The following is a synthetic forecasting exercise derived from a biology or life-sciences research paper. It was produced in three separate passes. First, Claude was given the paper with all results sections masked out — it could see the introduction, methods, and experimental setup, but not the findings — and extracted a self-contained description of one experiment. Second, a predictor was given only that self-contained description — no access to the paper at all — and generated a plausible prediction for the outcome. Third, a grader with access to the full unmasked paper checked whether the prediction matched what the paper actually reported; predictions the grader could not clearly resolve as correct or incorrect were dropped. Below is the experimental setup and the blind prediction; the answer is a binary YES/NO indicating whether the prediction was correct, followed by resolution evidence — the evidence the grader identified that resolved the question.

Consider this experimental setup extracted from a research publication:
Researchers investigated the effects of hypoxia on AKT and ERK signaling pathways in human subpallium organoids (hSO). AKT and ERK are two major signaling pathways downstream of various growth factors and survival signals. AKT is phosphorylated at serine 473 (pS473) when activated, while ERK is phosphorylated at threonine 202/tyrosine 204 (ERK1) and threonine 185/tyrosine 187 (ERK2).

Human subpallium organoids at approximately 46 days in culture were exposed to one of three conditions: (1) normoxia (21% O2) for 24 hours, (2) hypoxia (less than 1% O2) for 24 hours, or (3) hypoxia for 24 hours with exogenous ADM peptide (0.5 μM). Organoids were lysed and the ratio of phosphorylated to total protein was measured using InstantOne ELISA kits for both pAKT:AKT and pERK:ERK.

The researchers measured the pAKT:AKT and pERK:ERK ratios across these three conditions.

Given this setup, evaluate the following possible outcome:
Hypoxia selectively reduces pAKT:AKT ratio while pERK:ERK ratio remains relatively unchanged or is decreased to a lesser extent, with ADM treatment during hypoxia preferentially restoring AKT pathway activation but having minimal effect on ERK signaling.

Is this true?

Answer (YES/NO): NO